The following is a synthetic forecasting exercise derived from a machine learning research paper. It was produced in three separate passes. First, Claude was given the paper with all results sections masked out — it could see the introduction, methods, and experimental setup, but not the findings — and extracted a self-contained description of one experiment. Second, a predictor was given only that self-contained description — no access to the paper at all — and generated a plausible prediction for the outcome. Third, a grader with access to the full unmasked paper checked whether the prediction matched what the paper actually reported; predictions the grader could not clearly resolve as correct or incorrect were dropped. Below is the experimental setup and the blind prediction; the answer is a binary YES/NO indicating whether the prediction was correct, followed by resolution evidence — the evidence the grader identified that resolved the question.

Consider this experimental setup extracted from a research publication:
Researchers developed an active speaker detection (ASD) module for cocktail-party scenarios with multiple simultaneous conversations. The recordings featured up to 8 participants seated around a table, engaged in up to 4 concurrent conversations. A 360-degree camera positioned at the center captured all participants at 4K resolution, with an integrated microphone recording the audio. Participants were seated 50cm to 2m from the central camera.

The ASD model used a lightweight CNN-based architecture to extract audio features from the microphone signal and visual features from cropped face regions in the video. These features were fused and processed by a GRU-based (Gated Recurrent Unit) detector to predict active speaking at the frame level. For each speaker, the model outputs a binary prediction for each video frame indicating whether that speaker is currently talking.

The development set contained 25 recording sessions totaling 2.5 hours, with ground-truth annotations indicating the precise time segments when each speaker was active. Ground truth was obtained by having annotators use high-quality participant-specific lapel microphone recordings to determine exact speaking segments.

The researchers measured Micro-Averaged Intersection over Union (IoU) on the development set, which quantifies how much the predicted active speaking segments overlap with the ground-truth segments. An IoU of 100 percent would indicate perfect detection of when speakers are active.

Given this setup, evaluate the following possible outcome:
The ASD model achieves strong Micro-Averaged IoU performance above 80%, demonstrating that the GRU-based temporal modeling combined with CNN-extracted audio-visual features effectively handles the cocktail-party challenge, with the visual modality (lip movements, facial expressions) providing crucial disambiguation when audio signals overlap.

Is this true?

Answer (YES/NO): NO